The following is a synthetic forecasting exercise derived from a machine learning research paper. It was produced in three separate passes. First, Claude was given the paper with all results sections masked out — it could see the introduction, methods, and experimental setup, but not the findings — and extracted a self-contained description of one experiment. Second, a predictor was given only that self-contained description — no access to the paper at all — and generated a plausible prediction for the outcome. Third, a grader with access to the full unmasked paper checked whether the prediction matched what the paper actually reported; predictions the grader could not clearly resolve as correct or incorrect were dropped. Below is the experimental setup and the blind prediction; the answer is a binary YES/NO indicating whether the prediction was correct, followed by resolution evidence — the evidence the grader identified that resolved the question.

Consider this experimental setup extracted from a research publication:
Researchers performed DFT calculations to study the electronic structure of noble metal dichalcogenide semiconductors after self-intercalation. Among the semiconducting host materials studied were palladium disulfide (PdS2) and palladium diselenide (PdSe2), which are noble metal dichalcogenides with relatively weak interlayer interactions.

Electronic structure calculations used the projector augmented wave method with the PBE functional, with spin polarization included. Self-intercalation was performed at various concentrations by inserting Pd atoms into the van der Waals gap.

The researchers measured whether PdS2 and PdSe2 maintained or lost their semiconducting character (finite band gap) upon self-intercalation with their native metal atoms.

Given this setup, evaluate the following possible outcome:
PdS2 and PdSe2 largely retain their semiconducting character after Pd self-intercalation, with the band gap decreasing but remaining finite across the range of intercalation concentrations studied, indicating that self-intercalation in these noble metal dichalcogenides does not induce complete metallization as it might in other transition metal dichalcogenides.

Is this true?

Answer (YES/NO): YES